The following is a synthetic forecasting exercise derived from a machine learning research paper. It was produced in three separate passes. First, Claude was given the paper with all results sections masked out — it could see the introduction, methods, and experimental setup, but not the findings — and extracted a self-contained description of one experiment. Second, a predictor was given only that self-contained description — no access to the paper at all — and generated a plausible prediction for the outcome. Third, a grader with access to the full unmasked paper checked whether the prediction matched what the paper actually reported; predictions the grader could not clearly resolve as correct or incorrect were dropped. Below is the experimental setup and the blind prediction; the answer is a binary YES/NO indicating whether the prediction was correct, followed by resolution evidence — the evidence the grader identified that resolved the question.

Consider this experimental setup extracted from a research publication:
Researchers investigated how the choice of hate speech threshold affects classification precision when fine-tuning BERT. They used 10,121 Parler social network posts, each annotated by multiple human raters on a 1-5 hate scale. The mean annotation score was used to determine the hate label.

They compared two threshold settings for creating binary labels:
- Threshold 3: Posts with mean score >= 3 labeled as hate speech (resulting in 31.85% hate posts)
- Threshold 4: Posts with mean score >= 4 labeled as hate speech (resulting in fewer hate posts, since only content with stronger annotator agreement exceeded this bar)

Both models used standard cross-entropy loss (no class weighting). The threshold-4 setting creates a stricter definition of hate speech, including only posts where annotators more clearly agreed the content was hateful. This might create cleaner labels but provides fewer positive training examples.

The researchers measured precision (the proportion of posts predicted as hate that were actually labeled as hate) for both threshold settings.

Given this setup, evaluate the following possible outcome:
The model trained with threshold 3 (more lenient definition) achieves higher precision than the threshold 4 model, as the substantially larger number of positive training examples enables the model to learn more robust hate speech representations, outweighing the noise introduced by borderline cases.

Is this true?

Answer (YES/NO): YES